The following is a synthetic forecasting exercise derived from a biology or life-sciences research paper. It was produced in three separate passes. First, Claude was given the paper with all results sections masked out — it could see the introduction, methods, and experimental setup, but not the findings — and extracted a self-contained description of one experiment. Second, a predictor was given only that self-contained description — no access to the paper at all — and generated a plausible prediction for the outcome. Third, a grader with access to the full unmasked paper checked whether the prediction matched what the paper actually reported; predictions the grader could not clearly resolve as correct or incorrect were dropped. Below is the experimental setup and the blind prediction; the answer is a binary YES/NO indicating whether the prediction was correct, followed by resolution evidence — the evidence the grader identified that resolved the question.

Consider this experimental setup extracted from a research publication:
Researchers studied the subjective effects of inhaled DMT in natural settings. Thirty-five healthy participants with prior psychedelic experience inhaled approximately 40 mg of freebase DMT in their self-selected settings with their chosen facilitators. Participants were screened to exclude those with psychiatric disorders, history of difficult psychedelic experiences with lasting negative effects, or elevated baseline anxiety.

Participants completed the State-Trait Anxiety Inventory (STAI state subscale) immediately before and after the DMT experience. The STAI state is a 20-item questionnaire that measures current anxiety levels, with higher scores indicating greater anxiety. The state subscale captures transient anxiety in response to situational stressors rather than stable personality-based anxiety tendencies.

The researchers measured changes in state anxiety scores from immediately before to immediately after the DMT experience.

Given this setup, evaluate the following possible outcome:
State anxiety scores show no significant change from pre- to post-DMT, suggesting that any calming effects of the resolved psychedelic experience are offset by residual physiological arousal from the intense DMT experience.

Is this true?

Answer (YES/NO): NO